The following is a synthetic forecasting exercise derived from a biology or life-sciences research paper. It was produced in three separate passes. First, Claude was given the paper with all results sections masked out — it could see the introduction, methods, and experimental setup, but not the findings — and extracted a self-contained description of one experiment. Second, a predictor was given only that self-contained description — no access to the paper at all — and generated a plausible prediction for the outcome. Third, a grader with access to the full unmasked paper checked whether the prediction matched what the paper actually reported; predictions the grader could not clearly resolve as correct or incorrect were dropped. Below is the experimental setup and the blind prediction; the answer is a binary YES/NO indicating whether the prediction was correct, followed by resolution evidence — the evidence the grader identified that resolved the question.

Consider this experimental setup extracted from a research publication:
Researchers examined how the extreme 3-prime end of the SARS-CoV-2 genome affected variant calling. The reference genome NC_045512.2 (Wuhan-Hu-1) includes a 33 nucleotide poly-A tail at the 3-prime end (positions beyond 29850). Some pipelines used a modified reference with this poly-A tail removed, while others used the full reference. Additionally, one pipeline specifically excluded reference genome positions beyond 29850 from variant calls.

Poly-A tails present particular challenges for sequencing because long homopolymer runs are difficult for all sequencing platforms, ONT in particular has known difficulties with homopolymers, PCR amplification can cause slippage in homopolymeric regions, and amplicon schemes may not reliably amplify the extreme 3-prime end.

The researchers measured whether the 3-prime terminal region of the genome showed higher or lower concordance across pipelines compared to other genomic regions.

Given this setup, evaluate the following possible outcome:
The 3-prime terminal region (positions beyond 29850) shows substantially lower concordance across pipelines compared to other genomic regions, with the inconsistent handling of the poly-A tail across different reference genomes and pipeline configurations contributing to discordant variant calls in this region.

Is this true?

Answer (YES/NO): NO